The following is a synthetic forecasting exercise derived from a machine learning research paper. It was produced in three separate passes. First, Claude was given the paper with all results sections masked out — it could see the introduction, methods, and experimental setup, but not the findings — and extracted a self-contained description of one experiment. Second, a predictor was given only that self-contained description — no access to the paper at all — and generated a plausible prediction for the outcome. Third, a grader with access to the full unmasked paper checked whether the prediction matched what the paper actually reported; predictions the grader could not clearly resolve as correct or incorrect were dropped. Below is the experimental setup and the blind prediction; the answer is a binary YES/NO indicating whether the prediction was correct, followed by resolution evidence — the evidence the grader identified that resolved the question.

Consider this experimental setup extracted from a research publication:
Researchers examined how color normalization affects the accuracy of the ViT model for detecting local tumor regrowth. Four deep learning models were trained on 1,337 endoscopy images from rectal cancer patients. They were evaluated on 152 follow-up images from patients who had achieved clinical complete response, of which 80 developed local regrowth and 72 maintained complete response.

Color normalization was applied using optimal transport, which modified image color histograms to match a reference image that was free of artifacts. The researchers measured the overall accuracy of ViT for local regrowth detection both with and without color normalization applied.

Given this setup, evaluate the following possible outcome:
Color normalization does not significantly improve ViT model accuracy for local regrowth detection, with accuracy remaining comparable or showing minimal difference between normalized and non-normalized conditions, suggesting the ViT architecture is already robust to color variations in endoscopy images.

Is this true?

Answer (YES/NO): NO